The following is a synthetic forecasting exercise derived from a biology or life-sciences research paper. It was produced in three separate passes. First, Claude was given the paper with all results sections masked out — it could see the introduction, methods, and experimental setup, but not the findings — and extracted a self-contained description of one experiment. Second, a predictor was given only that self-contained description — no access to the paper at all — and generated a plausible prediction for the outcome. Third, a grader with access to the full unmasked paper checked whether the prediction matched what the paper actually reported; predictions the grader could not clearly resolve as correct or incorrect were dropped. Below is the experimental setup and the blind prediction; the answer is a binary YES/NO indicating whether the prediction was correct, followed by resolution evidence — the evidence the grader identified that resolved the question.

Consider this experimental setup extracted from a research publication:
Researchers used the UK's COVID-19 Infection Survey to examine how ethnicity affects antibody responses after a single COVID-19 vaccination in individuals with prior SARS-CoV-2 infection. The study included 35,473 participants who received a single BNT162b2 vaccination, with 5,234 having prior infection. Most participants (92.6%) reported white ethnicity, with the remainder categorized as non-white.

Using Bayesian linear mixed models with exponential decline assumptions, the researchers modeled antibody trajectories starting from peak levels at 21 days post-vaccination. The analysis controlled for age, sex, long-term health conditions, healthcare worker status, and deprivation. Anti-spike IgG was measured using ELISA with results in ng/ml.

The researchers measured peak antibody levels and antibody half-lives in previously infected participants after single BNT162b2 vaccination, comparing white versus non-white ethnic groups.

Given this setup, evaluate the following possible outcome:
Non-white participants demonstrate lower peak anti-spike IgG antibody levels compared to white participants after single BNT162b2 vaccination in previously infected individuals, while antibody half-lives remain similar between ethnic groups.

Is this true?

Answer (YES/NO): NO